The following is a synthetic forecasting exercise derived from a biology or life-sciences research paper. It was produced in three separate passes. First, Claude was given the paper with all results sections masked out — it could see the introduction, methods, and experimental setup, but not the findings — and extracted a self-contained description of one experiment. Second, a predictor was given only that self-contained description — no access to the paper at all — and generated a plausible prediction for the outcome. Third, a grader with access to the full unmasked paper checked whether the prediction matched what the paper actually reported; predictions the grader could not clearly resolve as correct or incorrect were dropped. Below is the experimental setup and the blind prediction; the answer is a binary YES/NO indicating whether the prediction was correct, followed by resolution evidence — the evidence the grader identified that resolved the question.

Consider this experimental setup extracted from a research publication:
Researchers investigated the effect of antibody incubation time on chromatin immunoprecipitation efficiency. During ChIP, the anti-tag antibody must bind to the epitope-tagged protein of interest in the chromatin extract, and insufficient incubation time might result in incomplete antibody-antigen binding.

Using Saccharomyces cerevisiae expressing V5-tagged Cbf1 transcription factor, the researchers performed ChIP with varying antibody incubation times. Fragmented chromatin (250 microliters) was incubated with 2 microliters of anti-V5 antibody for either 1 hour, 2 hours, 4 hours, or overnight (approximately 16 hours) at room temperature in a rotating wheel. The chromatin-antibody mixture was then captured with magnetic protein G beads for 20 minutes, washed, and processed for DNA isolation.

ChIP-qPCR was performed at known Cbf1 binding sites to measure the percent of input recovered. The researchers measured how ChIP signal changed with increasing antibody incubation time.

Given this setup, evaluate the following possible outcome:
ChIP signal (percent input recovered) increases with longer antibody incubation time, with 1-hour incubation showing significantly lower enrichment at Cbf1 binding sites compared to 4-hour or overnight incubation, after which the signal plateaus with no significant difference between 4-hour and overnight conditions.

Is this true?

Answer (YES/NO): NO